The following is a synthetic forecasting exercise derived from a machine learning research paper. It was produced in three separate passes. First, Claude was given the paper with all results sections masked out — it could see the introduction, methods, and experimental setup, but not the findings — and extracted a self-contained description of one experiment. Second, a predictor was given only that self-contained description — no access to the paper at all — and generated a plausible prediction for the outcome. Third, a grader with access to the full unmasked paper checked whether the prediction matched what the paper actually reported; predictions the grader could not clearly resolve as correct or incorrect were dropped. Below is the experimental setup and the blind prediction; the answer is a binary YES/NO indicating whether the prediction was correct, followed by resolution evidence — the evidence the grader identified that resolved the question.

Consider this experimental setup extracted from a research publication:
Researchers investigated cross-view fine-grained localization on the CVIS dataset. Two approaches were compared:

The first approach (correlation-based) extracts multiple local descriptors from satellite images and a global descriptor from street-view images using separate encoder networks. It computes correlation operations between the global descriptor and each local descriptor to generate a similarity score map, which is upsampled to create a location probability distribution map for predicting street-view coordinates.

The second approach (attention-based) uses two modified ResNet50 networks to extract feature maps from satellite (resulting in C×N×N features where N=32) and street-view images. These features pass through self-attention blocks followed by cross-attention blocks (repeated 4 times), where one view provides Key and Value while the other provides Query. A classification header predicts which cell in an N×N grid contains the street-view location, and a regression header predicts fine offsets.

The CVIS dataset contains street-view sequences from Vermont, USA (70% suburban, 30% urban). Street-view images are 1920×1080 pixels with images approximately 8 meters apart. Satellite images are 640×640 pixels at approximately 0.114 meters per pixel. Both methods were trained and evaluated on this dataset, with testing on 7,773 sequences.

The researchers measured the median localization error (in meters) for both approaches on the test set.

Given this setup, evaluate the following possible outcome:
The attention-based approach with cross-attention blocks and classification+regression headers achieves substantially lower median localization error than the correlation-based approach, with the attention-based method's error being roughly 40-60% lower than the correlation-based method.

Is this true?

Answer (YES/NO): NO